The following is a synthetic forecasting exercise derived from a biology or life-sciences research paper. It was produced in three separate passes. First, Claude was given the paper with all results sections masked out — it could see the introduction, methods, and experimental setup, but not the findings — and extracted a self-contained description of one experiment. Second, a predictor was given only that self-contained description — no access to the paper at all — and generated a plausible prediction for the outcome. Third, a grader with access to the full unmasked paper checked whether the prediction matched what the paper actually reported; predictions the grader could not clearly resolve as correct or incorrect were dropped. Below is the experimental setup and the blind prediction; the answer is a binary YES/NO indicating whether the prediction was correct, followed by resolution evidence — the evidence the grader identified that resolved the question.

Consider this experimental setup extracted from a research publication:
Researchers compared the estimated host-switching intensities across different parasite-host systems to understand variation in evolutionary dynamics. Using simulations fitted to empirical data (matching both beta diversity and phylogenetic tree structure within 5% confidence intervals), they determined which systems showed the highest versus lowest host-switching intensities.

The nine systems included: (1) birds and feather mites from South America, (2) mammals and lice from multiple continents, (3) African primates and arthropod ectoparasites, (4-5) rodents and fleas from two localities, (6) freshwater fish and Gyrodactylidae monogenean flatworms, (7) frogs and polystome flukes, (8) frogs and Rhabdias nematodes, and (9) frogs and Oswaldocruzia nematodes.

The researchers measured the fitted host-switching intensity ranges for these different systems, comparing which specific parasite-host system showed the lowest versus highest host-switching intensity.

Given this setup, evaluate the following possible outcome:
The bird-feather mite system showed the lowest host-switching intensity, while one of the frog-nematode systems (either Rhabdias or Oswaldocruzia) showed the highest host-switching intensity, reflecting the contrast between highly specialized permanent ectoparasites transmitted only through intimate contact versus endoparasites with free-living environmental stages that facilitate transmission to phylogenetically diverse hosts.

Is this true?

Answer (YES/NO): NO